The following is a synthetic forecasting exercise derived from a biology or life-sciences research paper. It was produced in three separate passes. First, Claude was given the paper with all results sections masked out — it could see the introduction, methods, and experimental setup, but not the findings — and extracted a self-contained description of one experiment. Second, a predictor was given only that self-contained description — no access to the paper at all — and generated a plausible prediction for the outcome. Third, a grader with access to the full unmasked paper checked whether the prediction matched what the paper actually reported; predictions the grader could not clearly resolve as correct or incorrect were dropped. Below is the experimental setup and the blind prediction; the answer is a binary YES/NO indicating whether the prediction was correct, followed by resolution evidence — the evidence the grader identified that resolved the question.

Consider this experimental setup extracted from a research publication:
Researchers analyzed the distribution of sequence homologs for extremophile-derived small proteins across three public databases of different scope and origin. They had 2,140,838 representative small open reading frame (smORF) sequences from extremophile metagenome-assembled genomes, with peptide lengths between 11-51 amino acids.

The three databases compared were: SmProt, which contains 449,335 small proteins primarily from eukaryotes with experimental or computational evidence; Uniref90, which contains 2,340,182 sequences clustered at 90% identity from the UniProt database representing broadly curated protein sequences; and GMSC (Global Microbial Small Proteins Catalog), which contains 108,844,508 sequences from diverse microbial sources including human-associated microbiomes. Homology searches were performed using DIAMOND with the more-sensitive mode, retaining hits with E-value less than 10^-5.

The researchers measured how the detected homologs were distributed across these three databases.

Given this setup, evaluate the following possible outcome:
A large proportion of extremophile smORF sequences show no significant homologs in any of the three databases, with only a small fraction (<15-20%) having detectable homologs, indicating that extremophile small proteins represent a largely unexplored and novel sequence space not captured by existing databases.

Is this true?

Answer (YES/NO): YES